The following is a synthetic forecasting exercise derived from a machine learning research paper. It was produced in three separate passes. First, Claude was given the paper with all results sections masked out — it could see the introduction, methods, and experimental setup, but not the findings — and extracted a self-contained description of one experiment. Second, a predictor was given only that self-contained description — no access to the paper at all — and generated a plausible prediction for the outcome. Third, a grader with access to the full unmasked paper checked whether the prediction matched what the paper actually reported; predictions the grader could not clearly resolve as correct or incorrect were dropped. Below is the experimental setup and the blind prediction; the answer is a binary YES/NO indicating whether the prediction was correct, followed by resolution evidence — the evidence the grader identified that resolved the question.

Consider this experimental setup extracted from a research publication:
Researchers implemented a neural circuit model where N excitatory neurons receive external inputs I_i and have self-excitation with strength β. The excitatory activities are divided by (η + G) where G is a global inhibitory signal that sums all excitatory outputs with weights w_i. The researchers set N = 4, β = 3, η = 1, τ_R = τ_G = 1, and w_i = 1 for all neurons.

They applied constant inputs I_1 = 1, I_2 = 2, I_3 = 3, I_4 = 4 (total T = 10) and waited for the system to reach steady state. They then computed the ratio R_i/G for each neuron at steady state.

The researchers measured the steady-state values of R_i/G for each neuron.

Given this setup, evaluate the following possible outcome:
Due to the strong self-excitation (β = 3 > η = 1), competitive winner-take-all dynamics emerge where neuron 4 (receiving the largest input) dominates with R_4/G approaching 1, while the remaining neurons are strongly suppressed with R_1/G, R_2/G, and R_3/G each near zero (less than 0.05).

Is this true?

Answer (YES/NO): NO